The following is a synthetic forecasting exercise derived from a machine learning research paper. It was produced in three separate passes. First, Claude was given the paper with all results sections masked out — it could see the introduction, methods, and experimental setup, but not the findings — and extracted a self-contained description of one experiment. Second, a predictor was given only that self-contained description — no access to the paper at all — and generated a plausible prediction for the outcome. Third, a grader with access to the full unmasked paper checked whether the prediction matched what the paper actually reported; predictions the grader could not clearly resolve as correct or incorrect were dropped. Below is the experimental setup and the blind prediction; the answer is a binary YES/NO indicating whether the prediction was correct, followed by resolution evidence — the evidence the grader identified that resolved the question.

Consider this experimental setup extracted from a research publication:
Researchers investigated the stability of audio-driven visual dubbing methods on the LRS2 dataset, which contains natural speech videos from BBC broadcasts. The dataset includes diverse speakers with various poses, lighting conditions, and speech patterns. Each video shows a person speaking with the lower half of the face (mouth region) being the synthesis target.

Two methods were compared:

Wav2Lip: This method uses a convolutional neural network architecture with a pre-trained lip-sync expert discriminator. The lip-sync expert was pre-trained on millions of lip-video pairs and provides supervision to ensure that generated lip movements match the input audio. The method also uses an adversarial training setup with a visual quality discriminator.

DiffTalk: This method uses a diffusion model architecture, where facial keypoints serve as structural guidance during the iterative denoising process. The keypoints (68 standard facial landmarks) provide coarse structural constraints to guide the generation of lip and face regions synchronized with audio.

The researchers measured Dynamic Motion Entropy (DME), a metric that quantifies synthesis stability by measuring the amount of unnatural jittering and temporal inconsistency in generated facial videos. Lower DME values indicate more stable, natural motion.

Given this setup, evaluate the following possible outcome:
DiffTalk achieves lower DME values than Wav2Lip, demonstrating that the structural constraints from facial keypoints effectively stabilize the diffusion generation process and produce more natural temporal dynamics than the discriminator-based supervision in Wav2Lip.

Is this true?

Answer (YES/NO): YES